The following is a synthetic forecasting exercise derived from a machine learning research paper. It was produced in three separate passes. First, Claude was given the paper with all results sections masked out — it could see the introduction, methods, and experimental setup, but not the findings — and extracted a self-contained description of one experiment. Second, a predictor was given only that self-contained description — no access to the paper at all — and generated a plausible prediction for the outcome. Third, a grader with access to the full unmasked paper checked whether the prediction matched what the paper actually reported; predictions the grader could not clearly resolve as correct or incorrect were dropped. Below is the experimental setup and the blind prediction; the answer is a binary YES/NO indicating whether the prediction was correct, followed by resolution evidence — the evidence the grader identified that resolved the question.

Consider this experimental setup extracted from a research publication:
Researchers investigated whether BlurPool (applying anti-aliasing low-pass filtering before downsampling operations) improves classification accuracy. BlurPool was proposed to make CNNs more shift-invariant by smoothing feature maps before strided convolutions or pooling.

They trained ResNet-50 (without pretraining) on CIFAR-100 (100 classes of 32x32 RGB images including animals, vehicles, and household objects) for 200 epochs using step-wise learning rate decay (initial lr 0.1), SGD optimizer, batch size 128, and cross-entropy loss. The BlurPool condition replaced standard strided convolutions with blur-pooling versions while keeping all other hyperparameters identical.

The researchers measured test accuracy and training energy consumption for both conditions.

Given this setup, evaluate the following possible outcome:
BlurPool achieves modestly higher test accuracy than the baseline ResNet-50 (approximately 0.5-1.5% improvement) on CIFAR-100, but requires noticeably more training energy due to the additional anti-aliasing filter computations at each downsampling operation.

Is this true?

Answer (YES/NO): YES